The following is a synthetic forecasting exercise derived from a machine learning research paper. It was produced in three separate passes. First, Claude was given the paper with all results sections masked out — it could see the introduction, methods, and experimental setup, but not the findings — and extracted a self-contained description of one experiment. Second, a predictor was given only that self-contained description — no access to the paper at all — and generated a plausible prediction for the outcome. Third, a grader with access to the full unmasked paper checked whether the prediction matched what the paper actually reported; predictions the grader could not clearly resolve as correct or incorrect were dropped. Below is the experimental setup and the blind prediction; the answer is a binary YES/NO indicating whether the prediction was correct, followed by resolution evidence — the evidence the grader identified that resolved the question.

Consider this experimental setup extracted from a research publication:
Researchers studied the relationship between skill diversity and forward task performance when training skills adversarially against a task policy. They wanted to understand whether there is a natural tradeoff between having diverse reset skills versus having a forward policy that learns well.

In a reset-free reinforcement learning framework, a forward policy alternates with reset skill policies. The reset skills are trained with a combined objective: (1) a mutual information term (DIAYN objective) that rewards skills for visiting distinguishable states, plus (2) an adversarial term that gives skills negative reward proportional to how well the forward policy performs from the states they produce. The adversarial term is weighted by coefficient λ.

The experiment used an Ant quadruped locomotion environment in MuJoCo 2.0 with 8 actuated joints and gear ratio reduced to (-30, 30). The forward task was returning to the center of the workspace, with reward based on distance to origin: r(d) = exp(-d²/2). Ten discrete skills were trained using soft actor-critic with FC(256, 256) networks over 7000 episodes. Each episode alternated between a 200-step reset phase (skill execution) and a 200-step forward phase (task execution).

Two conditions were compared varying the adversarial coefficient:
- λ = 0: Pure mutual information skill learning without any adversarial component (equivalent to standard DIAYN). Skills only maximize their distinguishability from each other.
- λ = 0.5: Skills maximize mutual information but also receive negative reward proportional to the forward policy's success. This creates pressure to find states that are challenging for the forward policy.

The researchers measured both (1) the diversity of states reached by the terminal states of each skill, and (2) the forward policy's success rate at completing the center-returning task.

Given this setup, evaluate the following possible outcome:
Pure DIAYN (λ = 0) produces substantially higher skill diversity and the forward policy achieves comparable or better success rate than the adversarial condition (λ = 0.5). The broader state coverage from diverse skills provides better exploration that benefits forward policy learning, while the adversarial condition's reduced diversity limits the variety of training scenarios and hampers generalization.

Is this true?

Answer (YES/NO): NO